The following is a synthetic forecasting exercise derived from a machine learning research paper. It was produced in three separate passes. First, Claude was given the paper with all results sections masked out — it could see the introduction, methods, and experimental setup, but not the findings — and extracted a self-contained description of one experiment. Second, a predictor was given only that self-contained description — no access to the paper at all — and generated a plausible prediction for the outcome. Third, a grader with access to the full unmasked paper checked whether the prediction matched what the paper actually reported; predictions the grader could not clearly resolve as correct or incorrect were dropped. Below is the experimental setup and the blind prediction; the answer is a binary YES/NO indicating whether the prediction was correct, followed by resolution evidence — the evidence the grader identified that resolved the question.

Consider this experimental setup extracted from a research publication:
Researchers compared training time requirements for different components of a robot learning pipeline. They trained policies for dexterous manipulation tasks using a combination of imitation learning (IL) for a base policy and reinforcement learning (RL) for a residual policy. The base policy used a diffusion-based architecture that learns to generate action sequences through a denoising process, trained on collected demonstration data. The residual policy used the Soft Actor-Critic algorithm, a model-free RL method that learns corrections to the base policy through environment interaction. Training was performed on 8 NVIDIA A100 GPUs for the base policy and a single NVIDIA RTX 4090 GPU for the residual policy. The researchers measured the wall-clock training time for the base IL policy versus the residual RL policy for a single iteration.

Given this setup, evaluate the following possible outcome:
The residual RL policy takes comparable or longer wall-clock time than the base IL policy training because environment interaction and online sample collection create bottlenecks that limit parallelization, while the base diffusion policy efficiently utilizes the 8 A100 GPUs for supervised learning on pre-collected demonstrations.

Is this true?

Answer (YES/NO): YES